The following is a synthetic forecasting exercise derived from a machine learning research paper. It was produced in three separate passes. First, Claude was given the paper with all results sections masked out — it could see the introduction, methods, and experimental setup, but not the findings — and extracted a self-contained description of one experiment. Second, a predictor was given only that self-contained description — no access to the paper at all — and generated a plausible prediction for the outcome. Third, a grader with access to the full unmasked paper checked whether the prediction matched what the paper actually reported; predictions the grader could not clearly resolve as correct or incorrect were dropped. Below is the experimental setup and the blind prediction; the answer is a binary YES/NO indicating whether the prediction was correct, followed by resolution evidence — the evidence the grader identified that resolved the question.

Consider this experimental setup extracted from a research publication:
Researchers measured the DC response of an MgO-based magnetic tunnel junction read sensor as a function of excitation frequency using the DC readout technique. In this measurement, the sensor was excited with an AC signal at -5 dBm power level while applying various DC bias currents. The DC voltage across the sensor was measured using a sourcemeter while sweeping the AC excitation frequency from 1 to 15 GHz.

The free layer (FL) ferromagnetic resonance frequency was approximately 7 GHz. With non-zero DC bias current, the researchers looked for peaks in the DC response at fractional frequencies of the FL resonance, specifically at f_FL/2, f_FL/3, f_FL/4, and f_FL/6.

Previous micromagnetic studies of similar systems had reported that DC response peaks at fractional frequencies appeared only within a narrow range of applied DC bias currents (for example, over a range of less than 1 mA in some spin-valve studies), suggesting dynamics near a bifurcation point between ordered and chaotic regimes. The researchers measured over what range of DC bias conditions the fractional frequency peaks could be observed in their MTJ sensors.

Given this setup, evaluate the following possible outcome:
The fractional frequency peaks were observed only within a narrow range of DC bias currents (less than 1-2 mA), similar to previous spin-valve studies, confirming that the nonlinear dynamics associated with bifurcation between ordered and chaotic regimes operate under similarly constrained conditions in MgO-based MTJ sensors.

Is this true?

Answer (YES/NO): NO